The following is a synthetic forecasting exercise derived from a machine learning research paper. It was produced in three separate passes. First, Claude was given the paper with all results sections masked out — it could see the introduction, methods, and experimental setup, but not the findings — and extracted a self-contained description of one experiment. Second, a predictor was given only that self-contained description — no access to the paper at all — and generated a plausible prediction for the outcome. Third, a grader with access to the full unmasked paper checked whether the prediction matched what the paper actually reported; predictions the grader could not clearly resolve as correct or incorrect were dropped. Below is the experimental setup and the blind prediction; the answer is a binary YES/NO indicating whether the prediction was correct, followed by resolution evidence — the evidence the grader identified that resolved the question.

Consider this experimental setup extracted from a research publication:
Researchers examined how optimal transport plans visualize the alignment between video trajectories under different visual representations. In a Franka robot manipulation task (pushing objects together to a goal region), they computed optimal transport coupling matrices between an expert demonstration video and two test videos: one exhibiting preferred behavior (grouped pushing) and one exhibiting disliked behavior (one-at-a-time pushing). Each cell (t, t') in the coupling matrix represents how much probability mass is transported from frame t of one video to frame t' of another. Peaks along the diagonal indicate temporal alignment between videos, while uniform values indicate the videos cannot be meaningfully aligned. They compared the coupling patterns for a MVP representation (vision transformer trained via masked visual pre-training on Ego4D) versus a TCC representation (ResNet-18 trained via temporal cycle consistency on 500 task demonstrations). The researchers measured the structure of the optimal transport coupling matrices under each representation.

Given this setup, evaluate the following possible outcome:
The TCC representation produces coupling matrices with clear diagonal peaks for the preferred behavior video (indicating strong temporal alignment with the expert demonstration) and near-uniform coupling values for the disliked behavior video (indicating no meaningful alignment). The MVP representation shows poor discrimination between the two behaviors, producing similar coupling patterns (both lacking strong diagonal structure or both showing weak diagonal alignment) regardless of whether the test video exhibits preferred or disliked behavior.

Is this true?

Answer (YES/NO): NO